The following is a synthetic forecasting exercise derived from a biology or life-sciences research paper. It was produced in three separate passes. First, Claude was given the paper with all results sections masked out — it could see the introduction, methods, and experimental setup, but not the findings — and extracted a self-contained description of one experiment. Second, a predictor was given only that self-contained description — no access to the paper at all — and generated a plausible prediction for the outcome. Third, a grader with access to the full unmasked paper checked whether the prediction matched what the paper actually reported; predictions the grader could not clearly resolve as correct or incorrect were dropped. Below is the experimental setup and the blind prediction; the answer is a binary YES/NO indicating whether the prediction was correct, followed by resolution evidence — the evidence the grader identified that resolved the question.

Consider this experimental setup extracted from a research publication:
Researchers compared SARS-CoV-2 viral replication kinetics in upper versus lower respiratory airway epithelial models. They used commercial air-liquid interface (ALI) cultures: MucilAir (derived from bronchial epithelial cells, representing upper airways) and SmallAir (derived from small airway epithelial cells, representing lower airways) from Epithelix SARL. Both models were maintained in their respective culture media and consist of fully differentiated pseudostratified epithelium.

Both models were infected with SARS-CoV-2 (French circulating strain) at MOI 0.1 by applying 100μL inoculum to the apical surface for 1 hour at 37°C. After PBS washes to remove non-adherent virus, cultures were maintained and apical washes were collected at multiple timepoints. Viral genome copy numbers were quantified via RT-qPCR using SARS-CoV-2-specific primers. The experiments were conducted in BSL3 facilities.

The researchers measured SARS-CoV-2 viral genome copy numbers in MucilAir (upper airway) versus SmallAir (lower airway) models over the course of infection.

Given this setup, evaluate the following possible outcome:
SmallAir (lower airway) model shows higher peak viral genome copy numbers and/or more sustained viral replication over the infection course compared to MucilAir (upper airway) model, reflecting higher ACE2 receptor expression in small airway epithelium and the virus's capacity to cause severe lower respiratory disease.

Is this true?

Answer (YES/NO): NO